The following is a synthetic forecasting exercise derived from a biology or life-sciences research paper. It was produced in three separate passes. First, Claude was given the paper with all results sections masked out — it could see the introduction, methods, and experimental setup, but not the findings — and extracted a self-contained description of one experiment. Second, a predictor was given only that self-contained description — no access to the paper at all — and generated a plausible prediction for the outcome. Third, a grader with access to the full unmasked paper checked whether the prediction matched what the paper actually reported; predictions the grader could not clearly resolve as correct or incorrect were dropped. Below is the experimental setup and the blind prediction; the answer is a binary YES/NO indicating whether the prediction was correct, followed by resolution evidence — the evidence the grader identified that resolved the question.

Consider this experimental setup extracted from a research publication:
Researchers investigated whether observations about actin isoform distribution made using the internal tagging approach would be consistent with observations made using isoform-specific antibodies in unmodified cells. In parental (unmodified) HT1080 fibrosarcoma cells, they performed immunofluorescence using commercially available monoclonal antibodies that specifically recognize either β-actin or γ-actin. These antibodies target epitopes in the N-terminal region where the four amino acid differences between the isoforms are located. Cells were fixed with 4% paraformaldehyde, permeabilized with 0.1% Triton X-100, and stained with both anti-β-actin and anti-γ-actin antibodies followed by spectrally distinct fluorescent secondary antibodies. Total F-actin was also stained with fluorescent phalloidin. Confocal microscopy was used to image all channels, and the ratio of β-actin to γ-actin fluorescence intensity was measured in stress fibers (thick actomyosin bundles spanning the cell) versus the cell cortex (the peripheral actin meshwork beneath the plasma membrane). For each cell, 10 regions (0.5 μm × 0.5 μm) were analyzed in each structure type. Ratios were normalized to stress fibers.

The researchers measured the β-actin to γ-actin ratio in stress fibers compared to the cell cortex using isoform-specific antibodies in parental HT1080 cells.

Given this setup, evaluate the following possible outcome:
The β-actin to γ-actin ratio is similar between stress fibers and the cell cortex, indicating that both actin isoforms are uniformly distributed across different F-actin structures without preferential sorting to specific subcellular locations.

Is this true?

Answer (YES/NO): NO